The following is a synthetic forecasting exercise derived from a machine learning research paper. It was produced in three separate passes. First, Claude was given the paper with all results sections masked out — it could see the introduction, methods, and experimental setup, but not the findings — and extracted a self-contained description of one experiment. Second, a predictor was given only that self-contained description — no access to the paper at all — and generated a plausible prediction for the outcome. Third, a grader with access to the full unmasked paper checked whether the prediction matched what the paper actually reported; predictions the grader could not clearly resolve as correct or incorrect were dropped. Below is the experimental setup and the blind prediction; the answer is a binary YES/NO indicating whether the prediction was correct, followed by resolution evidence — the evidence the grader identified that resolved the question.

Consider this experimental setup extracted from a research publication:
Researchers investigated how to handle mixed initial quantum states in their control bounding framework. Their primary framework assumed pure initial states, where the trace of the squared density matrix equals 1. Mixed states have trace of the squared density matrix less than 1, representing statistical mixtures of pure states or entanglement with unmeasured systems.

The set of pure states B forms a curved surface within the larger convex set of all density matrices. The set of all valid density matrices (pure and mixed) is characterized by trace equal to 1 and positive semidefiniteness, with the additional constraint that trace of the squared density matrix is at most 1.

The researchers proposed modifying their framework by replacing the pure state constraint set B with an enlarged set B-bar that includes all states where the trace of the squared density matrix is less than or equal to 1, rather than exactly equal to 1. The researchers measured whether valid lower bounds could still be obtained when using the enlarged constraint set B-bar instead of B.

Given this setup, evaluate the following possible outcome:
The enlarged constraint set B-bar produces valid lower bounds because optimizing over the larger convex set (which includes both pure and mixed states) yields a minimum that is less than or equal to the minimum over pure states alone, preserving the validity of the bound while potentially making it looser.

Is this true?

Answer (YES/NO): YES